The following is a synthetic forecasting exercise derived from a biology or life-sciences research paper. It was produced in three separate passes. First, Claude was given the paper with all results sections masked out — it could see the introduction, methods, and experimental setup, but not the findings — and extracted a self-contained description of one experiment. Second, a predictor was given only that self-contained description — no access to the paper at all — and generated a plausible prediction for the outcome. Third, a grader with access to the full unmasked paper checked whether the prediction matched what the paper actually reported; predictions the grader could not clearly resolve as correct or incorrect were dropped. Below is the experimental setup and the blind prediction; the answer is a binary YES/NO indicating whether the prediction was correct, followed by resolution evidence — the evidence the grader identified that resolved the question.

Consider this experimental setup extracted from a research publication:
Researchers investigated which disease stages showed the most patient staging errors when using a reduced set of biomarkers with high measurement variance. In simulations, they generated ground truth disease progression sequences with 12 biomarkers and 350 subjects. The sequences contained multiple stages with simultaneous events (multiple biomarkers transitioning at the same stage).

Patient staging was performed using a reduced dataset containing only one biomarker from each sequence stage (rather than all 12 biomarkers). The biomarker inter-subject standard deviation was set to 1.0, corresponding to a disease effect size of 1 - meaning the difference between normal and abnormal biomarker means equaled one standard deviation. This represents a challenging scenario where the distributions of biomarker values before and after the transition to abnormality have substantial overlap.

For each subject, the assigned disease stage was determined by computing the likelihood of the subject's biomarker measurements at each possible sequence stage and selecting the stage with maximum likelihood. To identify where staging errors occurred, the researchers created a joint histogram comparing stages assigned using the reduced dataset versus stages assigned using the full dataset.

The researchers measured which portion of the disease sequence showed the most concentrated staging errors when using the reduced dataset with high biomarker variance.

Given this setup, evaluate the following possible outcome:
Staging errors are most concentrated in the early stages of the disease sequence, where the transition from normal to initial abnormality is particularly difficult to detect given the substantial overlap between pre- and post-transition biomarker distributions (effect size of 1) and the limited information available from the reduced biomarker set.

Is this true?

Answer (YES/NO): YES